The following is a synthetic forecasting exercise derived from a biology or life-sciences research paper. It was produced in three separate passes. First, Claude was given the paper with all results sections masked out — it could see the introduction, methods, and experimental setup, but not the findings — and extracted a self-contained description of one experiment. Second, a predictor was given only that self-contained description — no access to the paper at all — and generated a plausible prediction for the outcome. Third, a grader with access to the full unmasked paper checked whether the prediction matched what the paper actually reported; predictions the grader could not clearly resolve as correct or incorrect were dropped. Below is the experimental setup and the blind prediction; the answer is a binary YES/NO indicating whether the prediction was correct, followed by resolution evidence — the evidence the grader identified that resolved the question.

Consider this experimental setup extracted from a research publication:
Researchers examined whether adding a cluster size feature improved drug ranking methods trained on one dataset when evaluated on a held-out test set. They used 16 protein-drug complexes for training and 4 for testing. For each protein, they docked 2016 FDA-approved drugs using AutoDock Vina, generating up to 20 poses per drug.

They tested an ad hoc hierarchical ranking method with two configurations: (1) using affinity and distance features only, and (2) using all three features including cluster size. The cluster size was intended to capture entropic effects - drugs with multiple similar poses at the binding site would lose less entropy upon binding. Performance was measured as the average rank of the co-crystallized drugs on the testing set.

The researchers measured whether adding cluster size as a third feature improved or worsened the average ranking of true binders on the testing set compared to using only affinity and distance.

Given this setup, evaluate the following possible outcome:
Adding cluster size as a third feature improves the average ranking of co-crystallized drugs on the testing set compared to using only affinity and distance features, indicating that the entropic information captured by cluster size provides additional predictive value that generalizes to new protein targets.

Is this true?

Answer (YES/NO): NO